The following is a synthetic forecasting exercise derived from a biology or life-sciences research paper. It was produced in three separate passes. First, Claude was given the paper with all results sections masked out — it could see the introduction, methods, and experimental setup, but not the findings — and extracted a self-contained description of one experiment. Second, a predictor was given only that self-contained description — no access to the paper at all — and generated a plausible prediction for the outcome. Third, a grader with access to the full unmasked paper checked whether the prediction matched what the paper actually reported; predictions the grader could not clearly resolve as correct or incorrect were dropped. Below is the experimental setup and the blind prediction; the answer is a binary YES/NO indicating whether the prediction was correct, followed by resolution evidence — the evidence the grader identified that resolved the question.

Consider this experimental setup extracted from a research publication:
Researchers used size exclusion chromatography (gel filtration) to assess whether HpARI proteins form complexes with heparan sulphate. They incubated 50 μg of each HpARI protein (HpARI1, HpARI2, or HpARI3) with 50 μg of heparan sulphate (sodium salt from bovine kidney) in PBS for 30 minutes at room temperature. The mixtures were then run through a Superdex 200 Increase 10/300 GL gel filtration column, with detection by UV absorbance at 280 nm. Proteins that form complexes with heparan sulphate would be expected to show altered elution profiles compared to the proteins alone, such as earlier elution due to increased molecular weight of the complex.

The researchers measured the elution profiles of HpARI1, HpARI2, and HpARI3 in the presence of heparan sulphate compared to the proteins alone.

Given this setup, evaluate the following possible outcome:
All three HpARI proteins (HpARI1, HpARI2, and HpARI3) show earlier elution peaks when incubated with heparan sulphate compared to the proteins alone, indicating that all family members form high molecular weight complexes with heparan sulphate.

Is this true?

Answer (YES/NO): NO